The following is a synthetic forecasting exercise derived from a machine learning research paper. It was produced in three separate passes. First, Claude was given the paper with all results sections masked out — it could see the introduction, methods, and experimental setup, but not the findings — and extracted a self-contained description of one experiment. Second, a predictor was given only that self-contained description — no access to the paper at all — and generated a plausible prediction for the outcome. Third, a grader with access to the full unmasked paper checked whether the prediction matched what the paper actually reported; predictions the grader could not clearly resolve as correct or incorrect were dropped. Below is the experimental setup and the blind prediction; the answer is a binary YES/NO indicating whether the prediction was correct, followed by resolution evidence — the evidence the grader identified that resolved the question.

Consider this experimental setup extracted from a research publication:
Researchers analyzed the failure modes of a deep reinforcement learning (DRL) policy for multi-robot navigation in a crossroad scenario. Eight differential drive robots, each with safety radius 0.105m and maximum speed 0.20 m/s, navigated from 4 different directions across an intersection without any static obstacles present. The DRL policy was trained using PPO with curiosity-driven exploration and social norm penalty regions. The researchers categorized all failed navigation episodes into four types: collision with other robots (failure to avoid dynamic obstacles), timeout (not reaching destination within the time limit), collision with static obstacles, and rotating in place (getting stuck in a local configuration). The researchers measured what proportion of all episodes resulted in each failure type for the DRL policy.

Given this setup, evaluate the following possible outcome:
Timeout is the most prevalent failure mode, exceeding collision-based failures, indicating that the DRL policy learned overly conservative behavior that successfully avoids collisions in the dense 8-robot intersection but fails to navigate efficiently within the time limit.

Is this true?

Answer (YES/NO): NO